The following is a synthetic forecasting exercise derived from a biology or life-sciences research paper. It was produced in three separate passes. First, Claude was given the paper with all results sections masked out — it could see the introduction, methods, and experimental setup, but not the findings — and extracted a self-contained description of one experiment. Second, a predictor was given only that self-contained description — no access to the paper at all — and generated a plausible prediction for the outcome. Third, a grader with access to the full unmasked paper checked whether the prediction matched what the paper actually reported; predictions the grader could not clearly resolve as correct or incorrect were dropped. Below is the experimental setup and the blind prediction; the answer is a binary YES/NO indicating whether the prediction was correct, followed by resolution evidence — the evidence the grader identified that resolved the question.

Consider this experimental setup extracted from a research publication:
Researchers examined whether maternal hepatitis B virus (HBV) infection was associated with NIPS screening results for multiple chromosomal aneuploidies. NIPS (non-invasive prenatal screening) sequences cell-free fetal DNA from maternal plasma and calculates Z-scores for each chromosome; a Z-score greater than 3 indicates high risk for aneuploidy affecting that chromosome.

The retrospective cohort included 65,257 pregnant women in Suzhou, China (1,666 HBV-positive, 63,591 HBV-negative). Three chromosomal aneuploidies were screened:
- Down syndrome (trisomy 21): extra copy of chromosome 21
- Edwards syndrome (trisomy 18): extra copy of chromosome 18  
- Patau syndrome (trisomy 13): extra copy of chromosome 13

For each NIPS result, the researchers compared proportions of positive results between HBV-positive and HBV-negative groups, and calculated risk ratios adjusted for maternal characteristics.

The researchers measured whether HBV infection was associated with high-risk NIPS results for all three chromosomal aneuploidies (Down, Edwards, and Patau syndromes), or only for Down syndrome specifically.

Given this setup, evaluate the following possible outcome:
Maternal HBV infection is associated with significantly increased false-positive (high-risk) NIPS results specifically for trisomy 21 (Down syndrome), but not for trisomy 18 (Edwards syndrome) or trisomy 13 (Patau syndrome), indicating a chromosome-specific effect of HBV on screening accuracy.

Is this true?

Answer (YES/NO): NO